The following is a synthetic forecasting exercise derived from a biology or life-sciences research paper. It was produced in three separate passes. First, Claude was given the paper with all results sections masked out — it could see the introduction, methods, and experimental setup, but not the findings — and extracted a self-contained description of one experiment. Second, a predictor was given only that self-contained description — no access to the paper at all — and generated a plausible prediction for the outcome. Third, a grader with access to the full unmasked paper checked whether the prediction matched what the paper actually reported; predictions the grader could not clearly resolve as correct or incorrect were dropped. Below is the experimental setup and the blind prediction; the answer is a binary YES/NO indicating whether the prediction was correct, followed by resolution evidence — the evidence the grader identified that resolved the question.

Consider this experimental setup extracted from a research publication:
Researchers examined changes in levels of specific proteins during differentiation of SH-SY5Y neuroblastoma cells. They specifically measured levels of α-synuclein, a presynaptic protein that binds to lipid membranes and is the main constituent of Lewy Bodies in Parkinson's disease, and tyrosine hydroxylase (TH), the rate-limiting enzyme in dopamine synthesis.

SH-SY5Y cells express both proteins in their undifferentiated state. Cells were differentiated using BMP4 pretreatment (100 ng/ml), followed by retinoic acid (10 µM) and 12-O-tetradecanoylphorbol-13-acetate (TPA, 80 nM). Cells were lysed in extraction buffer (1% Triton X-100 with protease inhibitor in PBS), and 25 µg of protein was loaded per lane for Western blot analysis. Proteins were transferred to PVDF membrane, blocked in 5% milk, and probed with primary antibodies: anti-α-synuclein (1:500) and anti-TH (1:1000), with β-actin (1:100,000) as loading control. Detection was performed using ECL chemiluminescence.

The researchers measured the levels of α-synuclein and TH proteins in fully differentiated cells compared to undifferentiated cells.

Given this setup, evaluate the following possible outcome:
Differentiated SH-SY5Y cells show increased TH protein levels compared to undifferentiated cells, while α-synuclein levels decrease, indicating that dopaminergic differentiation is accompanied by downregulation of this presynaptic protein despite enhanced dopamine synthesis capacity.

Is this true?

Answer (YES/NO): NO